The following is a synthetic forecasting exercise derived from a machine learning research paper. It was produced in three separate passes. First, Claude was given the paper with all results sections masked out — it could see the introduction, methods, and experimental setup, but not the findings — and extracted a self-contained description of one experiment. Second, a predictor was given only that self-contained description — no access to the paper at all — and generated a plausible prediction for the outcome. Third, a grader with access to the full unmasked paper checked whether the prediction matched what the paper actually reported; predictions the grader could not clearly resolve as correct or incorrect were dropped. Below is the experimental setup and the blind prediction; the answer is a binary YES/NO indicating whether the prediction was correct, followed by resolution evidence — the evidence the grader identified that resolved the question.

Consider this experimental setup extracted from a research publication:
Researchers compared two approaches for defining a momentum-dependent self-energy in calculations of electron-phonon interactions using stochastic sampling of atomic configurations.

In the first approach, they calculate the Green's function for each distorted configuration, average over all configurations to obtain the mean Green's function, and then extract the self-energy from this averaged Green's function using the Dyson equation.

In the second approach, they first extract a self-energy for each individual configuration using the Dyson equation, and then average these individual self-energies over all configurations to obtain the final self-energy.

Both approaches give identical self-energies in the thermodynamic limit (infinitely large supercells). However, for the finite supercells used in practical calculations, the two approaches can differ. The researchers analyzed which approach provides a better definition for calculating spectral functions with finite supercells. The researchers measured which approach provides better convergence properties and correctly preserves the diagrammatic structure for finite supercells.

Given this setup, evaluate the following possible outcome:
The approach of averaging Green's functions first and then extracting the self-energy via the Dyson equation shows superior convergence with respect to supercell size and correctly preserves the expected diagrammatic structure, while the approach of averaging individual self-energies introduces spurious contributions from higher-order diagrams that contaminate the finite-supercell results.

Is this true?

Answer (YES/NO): NO